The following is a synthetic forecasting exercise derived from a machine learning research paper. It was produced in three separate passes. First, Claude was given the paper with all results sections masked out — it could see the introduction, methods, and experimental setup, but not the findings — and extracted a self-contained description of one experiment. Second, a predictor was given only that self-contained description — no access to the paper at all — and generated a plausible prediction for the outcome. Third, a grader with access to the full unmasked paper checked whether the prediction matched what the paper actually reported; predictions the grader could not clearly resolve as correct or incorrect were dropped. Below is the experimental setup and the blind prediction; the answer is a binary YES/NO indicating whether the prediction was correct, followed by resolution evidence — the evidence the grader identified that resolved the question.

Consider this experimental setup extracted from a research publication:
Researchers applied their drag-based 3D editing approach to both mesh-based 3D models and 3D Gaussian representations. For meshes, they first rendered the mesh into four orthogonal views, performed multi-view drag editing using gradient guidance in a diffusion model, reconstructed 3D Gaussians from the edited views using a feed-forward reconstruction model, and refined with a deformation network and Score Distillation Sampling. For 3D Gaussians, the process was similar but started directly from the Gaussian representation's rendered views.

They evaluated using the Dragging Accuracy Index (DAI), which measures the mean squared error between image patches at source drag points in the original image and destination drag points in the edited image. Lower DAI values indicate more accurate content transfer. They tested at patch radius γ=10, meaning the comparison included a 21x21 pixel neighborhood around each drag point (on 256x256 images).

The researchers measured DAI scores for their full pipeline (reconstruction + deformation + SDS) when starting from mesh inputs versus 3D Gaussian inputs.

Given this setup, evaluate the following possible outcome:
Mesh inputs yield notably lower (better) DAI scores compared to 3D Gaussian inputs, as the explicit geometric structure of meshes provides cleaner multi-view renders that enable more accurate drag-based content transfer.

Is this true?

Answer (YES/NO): NO